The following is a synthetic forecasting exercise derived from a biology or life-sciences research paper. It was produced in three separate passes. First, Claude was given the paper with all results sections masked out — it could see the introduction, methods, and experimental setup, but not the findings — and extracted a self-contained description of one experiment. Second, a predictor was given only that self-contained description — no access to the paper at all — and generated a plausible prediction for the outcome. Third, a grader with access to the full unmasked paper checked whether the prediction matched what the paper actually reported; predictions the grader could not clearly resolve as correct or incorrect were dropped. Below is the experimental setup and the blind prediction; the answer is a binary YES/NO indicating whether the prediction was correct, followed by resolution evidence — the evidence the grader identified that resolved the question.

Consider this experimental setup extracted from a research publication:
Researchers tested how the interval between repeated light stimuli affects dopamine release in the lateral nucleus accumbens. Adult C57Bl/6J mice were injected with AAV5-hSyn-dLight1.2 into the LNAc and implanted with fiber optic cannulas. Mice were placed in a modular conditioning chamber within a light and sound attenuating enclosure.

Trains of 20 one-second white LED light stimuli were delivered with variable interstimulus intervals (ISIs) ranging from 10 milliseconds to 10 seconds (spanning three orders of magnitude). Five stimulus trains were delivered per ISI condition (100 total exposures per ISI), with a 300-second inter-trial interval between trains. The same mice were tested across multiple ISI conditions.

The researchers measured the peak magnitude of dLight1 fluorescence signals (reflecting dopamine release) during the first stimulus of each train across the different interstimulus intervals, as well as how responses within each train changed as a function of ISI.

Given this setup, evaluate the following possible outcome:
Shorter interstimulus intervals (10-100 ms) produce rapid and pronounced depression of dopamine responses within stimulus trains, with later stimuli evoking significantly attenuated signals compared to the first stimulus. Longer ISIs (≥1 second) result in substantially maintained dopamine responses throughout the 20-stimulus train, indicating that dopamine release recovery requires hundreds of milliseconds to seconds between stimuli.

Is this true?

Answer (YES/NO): YES